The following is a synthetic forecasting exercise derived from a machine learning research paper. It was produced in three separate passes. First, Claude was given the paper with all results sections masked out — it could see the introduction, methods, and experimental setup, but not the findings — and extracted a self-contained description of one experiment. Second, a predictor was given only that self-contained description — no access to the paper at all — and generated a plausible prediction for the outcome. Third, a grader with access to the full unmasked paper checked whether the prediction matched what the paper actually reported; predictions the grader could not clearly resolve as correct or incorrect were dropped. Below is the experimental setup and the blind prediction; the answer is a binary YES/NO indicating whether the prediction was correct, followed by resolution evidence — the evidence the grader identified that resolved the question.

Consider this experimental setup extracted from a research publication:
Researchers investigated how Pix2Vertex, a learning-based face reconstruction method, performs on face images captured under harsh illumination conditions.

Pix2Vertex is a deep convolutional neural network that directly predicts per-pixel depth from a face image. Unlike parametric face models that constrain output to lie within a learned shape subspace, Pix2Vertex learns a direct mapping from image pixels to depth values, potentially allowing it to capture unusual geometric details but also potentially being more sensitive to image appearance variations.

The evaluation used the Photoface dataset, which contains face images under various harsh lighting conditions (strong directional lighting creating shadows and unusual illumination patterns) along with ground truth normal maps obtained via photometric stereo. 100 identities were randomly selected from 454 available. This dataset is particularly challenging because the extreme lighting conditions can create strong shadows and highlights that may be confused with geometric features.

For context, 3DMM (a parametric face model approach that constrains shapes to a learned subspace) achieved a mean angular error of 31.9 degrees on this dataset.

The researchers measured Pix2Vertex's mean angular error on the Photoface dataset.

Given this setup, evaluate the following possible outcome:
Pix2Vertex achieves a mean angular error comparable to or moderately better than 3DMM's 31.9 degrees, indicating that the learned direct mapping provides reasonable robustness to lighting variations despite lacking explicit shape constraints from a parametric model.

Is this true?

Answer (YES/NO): NO